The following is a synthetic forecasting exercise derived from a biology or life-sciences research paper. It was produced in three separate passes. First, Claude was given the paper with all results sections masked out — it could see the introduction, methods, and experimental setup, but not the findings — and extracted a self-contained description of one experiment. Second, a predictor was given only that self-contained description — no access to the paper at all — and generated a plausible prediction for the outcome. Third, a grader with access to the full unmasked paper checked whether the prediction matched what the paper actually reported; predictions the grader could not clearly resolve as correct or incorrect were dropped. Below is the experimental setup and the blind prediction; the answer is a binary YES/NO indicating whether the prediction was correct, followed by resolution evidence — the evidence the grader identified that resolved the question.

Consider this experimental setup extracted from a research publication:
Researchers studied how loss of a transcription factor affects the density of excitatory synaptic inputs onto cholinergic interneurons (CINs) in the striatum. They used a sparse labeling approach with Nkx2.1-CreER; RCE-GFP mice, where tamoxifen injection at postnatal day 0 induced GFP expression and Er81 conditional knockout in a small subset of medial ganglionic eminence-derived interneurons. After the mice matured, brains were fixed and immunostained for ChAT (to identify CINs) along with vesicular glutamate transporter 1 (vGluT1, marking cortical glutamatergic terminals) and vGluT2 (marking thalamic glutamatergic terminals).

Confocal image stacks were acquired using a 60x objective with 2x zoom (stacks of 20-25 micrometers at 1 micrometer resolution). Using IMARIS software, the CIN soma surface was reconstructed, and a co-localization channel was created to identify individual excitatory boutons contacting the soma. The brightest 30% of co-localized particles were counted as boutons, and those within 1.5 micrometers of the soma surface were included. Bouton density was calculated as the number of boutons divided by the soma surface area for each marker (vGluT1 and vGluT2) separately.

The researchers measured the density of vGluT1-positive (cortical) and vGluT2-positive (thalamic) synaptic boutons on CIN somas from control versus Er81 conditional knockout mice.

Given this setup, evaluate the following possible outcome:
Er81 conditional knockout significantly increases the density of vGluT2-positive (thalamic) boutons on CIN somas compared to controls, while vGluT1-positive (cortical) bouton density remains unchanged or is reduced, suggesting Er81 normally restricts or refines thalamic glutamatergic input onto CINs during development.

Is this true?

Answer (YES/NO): NO